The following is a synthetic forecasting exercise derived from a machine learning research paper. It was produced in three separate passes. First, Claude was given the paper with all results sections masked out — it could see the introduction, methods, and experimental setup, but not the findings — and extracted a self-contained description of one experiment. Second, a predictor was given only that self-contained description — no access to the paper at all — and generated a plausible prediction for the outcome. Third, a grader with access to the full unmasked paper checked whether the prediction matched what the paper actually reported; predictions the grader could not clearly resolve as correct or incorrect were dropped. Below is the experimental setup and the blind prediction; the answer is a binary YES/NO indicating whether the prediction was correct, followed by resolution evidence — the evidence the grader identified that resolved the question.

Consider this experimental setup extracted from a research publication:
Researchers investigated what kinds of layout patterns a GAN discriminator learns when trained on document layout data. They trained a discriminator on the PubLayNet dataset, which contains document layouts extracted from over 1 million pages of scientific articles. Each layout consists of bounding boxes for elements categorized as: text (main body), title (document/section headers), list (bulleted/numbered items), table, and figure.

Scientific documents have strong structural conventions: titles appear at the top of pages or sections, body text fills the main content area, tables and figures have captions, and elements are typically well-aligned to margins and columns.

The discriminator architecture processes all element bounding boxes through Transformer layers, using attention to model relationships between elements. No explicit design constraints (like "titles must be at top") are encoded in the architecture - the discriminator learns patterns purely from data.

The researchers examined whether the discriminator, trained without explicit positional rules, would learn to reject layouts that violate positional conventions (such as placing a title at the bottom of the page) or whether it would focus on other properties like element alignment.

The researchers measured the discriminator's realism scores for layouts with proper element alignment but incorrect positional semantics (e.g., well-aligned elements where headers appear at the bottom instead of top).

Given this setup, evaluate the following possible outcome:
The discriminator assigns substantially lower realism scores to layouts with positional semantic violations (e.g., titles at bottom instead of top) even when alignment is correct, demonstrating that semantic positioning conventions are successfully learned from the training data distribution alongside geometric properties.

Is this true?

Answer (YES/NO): NO